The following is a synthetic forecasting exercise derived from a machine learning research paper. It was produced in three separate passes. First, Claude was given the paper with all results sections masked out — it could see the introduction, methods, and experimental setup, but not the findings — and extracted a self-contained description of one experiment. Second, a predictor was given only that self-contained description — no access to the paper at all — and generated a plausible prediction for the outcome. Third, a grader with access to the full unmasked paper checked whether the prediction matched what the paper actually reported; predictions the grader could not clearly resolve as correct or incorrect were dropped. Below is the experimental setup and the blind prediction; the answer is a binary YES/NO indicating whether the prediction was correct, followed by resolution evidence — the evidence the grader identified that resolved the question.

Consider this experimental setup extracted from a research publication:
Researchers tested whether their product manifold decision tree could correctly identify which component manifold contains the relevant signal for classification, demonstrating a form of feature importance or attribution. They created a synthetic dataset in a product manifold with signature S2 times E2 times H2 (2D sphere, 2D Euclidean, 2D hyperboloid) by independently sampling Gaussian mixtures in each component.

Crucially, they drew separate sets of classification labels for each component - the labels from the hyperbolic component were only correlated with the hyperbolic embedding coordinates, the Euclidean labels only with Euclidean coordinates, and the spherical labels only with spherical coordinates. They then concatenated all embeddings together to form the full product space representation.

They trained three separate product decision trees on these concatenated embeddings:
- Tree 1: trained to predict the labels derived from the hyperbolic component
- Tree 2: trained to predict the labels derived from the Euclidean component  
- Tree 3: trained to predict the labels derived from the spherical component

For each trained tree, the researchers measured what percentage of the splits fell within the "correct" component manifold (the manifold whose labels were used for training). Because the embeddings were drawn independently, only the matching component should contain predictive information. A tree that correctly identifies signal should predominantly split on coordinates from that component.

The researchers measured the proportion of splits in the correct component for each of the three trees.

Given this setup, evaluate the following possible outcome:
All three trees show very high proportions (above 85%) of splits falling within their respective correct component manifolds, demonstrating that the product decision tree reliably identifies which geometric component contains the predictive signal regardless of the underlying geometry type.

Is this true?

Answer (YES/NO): NO